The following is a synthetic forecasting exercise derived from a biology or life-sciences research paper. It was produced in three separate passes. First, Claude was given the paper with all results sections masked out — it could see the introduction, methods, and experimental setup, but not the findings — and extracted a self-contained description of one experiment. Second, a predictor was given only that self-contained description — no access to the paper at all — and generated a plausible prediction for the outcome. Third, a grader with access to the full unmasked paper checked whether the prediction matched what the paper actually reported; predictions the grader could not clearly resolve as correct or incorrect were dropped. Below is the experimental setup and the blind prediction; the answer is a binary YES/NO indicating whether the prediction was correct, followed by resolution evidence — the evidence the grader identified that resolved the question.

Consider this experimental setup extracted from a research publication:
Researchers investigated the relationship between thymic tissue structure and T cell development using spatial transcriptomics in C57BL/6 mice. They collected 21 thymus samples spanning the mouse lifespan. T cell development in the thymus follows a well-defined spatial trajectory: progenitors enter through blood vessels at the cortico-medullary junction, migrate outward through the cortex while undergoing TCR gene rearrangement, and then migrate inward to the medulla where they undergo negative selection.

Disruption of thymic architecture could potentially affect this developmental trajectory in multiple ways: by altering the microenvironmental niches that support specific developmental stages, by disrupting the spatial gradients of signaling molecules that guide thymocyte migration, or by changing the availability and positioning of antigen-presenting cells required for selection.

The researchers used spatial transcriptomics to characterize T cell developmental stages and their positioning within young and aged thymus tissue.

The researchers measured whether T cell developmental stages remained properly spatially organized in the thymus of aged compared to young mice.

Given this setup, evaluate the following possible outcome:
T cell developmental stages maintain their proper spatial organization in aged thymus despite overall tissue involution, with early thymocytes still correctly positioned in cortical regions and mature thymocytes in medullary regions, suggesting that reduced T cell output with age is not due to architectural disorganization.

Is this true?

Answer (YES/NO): NO